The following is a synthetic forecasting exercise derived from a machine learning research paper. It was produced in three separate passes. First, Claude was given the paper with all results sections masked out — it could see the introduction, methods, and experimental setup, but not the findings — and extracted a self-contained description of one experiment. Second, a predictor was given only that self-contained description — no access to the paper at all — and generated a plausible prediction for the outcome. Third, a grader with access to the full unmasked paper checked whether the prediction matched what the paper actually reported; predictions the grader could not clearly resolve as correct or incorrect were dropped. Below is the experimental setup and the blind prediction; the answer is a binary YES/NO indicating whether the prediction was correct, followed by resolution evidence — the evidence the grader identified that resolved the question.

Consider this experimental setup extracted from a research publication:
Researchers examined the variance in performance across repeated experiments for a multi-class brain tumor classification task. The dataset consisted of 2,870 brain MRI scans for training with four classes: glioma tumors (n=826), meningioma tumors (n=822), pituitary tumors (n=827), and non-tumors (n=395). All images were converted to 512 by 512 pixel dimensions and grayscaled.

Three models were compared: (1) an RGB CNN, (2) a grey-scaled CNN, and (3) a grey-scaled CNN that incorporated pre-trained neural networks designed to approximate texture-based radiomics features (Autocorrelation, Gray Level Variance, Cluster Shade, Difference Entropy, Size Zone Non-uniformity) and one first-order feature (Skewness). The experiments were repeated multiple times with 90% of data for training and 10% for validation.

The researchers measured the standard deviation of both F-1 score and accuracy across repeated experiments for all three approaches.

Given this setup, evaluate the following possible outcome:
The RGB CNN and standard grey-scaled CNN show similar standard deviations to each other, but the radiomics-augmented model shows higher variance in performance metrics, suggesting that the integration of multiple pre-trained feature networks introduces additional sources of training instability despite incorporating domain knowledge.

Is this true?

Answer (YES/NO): NO